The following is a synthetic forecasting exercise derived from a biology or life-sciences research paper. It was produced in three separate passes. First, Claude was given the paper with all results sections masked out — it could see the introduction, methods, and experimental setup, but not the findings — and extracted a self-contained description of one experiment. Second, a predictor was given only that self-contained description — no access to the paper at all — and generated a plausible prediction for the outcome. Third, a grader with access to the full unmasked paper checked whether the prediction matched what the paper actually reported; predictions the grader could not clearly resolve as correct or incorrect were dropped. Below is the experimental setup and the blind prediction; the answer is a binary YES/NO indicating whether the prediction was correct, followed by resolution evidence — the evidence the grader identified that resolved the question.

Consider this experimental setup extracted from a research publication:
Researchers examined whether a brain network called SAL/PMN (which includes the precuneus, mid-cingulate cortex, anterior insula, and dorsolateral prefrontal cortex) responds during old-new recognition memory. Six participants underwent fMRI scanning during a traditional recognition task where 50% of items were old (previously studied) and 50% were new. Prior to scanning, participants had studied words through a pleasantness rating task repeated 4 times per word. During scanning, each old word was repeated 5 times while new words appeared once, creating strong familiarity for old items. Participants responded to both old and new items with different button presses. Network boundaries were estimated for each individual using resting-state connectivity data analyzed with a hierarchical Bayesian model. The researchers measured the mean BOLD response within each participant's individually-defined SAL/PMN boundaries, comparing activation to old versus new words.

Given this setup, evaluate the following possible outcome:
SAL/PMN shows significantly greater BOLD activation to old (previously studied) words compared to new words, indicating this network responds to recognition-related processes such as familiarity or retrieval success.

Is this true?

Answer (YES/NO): YES